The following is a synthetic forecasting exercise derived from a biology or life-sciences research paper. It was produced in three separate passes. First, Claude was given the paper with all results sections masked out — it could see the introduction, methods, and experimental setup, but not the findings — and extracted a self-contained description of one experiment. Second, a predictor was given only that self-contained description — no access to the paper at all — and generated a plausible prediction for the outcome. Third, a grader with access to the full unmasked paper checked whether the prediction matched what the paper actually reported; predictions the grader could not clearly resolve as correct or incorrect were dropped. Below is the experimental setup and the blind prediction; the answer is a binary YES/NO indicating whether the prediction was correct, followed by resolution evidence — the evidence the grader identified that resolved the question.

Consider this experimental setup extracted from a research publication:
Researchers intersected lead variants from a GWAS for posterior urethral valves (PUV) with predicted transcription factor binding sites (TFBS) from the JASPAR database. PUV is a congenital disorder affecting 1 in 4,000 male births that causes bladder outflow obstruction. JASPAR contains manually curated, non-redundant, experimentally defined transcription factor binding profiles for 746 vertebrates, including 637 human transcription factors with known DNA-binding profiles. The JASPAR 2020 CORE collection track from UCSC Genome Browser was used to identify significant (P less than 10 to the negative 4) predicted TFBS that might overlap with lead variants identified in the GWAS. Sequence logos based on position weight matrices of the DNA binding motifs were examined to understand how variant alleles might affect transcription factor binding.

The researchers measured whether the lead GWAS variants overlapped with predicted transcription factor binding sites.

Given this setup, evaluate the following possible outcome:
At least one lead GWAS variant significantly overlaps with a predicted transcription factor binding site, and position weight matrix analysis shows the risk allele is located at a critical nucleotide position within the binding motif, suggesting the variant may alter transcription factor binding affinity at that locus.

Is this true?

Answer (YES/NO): YES